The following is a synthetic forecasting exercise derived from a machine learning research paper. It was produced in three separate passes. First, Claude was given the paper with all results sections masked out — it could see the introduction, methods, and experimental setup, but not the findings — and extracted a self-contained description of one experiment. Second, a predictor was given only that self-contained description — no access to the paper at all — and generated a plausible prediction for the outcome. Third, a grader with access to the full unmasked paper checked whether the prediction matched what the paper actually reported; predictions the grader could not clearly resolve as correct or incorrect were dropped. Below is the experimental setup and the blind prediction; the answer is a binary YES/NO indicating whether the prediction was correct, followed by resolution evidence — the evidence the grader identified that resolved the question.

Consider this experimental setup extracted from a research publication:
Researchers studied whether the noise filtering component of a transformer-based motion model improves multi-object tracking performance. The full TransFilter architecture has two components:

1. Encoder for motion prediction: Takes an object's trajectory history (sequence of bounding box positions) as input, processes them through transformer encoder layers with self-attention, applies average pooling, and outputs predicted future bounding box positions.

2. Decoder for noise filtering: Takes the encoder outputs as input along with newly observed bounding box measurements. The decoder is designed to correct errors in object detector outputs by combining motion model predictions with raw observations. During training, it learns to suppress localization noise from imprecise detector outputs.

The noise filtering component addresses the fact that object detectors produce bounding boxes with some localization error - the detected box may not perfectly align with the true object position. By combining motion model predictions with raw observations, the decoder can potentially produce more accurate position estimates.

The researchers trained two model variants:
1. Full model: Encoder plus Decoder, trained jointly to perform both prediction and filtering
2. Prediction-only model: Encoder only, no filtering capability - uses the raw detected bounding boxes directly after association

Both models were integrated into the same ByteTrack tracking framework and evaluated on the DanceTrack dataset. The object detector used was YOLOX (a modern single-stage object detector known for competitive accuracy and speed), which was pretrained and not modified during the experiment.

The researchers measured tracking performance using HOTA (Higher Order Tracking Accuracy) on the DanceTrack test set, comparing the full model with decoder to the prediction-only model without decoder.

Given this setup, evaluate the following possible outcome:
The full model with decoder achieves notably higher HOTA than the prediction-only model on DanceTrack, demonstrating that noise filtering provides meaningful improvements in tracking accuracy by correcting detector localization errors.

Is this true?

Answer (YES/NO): NO